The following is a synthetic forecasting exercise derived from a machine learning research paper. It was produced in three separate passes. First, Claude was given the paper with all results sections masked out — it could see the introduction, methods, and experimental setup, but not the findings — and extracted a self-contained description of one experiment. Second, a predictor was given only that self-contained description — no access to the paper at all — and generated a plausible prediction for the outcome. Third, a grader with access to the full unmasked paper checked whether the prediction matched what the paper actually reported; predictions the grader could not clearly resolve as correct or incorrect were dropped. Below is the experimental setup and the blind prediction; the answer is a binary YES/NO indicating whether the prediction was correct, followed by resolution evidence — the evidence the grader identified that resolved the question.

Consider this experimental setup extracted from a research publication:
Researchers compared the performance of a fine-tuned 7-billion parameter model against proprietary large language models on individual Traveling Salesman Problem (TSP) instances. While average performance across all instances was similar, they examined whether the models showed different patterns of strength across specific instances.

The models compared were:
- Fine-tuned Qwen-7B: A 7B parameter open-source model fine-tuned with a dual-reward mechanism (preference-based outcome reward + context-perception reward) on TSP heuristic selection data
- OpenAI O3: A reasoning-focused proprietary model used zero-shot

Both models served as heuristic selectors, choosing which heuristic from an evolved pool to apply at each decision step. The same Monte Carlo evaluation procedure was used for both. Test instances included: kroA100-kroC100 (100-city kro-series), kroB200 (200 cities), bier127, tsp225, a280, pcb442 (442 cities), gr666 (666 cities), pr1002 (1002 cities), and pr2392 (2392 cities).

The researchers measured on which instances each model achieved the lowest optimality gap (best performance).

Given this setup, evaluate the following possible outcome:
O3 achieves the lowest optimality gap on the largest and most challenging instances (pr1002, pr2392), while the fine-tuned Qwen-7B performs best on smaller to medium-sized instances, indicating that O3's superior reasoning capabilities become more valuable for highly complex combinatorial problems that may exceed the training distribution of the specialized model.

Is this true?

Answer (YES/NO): NO